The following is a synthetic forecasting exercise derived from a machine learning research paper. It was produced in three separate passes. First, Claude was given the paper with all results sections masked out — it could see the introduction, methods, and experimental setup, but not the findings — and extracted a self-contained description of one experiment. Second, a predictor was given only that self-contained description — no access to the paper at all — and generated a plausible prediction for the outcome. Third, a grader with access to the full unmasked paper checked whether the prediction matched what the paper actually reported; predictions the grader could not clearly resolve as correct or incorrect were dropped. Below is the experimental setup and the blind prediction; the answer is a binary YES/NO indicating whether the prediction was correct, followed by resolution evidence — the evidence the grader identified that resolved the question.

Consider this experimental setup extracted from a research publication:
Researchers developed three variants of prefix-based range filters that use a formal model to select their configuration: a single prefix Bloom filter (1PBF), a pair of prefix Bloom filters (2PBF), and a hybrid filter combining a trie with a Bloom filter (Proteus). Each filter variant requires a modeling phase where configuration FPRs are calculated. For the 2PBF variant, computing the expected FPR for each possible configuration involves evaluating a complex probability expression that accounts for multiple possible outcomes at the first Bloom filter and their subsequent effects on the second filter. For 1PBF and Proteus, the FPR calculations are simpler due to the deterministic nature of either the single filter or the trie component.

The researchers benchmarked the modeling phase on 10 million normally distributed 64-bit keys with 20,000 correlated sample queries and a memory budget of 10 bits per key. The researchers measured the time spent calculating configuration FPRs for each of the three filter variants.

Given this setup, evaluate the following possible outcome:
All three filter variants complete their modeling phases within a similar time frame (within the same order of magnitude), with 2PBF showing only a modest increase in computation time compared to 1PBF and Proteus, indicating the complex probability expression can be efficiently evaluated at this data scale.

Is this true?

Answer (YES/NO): NO